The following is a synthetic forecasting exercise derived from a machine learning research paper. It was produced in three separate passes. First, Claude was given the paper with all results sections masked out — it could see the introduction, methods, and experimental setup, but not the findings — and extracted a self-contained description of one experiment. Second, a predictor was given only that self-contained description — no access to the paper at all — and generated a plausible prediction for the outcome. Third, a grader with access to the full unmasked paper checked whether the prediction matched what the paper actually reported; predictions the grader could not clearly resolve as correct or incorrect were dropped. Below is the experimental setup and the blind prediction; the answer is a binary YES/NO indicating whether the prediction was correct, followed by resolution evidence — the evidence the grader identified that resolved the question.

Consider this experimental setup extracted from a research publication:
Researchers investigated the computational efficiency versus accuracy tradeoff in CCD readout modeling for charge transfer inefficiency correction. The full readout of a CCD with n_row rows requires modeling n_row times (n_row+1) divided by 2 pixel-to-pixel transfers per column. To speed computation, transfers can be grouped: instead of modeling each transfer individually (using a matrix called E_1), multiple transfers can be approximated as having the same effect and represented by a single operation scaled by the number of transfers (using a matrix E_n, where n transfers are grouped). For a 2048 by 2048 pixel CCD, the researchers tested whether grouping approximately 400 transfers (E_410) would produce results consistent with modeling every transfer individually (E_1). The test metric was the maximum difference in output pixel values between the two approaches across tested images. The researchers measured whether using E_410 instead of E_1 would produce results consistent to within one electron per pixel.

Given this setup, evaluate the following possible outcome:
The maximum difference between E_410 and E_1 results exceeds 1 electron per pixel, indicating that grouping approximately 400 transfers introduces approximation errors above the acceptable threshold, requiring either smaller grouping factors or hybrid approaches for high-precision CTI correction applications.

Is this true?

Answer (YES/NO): NO